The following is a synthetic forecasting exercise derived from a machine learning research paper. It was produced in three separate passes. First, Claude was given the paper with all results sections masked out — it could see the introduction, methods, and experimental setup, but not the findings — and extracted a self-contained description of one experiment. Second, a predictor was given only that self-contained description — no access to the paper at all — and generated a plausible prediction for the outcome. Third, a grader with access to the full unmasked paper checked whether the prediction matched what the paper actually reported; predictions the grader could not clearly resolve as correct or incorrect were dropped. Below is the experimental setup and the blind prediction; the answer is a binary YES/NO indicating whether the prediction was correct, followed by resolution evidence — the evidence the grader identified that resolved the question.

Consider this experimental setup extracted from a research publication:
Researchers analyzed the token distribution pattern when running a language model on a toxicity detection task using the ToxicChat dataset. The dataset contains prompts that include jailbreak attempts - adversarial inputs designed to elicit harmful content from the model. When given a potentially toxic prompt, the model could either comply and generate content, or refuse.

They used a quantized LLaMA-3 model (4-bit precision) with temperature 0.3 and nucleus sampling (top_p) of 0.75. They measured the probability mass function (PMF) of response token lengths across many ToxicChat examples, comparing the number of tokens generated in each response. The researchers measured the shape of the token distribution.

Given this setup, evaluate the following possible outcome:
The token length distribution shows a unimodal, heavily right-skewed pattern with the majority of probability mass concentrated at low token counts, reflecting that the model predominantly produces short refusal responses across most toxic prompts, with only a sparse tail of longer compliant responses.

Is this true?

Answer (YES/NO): NO